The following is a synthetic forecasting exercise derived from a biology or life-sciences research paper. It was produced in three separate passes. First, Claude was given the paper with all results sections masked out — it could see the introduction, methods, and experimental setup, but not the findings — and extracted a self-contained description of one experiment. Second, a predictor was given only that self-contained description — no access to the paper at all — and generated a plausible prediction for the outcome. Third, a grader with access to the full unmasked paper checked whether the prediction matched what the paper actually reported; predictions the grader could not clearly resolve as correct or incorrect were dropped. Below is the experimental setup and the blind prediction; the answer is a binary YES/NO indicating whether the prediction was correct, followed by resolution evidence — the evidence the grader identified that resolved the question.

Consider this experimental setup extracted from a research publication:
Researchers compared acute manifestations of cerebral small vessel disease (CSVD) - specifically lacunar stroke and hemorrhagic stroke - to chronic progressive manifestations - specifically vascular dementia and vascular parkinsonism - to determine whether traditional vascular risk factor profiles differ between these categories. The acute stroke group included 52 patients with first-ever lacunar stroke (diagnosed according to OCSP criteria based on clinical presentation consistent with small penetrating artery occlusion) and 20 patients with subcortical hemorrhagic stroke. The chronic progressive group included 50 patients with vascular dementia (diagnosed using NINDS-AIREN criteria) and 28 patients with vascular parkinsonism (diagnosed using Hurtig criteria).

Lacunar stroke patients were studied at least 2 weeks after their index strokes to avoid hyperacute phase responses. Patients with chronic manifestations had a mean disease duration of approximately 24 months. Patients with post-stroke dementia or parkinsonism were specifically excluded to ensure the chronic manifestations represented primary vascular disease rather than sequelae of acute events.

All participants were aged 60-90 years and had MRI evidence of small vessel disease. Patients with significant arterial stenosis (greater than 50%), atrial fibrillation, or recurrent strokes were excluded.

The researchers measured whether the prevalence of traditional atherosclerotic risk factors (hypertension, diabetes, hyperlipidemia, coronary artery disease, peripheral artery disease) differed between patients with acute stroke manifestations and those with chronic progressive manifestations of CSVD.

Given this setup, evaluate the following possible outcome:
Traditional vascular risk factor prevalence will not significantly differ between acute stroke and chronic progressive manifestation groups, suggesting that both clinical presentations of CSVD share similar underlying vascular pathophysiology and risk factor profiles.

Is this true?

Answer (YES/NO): NO